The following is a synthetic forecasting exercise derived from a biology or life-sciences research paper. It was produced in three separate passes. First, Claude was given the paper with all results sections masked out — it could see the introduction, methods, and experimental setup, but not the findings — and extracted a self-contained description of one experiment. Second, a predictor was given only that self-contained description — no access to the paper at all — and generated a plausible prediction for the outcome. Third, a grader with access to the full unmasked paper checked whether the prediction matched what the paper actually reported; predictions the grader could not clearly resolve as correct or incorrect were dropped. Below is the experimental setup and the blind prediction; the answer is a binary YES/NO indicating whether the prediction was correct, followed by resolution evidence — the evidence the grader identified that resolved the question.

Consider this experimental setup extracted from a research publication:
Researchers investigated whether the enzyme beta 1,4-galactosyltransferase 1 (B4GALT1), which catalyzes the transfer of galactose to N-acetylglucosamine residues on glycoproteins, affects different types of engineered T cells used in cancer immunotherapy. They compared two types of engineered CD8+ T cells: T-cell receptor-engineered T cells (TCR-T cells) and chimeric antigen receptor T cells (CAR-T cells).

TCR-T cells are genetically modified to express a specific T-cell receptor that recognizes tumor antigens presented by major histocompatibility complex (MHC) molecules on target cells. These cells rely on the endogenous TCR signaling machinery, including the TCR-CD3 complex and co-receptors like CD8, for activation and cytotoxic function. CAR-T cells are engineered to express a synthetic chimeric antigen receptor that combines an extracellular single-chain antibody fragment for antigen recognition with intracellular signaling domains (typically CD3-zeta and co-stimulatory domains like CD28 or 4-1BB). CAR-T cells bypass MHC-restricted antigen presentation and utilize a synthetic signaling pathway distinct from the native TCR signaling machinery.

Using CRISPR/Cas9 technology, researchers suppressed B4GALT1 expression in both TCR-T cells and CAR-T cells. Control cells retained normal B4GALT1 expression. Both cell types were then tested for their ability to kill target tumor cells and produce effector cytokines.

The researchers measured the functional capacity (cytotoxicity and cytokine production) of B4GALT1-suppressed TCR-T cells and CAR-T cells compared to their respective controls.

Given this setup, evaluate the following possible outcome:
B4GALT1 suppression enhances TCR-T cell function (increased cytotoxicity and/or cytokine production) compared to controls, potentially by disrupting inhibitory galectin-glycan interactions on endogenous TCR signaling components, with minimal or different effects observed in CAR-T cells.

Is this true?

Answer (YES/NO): YES